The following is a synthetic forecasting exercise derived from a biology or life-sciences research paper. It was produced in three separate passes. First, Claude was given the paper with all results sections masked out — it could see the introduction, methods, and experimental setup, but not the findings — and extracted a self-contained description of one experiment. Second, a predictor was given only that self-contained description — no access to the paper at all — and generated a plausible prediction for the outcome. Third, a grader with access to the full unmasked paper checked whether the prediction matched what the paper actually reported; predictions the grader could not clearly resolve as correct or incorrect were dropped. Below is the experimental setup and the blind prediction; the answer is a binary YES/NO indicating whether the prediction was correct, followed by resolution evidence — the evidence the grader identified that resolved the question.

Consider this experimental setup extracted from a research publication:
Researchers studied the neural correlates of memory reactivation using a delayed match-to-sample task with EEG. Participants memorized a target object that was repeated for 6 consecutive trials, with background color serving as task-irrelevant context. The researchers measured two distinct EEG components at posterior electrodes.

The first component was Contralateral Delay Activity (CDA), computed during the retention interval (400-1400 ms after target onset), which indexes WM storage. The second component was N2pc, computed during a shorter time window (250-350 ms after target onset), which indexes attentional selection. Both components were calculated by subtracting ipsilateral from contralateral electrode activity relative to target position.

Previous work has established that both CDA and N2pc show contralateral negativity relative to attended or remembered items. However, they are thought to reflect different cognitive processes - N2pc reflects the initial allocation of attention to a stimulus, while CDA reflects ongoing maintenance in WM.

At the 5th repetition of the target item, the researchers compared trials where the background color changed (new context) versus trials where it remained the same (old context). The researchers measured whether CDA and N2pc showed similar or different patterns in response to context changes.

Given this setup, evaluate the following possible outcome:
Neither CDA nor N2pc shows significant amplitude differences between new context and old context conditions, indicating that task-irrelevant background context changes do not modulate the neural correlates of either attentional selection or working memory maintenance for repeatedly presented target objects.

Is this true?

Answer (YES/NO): NO